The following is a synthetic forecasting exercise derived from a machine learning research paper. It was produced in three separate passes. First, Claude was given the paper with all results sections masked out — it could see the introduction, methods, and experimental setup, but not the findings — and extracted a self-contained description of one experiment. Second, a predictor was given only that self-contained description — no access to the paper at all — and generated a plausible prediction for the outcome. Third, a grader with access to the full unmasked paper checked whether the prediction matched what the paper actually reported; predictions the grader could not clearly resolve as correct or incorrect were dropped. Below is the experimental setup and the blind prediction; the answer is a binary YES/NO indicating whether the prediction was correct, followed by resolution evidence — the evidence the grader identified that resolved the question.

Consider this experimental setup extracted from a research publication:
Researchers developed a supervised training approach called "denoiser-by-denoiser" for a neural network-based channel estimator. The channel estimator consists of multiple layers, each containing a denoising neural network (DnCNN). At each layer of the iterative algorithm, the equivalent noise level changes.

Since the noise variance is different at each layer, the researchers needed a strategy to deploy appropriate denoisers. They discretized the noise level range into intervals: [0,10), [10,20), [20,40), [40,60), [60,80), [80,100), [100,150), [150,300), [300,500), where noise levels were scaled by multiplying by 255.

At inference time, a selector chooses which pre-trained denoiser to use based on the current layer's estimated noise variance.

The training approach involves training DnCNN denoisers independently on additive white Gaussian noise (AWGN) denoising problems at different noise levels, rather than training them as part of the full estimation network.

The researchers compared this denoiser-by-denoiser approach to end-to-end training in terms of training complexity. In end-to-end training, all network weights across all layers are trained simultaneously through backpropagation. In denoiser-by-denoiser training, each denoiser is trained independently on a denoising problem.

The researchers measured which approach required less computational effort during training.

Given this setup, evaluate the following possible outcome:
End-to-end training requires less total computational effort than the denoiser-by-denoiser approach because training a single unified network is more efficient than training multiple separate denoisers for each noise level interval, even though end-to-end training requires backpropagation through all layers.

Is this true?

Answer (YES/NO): NO